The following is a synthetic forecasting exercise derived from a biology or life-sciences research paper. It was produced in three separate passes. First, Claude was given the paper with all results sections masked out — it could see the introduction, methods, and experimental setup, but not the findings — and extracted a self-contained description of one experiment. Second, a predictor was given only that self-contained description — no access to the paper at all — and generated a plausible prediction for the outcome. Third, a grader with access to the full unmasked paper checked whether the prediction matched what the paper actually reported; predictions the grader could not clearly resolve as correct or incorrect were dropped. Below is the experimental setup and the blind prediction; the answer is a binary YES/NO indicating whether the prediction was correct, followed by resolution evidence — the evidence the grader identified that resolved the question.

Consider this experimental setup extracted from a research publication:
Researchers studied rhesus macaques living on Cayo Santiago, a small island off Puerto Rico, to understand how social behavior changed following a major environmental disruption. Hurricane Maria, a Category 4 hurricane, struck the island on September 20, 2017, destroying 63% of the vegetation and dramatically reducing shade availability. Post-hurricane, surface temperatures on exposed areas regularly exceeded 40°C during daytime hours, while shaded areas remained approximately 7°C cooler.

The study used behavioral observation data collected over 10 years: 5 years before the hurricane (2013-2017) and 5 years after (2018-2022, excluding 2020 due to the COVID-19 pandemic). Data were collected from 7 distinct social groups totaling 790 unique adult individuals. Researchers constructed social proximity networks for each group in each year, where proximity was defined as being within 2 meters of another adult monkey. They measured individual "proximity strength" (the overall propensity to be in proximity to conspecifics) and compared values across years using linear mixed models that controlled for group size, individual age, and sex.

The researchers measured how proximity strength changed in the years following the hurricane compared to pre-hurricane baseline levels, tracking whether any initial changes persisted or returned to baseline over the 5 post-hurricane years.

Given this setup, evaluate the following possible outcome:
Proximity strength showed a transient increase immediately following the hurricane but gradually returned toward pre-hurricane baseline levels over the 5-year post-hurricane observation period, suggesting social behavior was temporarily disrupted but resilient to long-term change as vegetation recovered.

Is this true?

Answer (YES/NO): NO